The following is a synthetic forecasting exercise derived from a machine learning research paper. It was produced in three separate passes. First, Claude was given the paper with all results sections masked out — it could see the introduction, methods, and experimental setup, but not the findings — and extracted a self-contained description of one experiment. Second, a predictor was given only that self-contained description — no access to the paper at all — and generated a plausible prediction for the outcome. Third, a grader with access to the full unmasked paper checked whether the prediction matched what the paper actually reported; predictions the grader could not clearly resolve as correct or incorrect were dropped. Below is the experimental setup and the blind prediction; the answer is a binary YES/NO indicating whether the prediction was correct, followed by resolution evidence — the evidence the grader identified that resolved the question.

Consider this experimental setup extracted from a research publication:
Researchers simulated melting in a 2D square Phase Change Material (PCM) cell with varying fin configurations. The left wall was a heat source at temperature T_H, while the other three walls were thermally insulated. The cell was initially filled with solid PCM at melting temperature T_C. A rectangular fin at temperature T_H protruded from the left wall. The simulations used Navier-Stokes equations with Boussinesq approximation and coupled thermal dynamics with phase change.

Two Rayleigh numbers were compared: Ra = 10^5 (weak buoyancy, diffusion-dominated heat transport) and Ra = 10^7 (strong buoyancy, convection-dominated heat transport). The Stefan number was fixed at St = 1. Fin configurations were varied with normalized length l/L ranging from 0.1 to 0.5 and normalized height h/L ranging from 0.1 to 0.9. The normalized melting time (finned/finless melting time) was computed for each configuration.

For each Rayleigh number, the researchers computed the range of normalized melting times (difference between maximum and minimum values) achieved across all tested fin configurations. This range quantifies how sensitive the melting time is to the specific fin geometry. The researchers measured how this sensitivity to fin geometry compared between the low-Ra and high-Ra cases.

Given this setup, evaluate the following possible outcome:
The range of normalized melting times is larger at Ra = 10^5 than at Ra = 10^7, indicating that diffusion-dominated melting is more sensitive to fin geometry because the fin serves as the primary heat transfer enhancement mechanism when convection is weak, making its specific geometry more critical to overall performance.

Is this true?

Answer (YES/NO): NO